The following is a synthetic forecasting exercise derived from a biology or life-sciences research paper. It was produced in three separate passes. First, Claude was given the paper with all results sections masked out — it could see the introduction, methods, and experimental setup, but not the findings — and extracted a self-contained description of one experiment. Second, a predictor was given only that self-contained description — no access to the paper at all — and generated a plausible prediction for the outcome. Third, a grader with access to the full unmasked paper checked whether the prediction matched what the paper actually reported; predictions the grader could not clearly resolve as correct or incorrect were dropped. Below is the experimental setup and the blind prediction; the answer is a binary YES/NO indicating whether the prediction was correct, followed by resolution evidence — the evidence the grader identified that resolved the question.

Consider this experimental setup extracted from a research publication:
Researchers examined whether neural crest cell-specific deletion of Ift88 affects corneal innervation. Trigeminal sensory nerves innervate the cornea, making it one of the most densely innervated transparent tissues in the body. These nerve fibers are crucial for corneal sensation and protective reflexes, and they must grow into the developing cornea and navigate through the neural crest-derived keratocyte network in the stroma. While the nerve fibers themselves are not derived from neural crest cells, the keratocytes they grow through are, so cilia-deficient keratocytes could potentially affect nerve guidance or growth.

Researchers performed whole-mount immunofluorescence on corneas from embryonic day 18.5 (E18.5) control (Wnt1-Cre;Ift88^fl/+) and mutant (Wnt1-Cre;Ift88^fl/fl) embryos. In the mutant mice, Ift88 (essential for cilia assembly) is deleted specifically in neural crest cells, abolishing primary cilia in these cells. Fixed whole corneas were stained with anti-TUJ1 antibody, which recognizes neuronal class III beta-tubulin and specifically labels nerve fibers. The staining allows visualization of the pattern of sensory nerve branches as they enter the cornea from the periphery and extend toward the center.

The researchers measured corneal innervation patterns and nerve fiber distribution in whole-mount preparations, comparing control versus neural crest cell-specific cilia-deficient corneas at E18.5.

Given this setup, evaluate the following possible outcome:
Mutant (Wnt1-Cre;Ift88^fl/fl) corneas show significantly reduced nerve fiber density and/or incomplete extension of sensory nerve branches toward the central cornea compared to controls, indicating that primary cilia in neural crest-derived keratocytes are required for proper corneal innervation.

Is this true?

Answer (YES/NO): NO